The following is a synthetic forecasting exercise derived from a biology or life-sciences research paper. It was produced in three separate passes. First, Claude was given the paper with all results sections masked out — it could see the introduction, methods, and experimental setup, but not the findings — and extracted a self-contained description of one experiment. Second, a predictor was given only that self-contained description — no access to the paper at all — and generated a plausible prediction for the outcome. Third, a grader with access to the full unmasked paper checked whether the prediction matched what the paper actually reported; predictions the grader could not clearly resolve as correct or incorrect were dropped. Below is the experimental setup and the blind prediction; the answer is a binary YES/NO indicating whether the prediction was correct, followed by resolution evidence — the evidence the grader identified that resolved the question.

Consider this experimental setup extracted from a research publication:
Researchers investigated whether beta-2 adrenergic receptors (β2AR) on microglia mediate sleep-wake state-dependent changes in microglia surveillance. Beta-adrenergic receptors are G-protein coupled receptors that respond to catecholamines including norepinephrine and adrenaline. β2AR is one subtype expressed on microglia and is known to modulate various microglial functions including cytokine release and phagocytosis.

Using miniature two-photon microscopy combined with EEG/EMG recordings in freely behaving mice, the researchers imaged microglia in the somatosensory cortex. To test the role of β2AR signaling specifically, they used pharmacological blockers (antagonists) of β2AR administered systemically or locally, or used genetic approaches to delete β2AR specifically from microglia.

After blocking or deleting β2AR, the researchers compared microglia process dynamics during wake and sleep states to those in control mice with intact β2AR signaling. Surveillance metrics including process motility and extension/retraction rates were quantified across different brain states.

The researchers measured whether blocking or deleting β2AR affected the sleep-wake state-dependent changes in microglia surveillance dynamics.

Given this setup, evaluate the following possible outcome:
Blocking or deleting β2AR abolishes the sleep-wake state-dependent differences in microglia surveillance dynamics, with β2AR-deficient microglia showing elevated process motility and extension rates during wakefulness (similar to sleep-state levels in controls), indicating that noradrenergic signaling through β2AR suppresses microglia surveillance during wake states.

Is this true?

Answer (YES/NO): NO